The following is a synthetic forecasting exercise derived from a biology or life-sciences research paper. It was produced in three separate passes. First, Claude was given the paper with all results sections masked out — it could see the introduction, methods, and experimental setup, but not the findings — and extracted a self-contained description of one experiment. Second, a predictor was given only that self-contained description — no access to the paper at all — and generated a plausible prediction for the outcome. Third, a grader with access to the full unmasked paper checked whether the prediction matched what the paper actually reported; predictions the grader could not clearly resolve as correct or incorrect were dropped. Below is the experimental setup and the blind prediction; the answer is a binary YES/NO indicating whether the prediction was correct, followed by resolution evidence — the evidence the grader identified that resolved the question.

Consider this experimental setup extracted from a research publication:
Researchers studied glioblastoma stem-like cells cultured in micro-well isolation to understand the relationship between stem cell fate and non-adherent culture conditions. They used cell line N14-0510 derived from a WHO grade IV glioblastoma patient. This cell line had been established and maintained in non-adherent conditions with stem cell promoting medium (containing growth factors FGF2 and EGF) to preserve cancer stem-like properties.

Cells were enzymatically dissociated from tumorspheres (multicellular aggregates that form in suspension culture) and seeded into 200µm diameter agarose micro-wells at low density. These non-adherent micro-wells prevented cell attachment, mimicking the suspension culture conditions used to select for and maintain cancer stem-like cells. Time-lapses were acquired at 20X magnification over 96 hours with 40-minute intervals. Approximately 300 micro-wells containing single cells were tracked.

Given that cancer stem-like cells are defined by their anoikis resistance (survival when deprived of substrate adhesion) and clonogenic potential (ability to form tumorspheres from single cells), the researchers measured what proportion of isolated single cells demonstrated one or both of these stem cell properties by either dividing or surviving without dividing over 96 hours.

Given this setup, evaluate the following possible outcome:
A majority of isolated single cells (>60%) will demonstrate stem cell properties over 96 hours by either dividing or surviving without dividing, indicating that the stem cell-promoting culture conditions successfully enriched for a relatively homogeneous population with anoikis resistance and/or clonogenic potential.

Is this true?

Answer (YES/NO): YES